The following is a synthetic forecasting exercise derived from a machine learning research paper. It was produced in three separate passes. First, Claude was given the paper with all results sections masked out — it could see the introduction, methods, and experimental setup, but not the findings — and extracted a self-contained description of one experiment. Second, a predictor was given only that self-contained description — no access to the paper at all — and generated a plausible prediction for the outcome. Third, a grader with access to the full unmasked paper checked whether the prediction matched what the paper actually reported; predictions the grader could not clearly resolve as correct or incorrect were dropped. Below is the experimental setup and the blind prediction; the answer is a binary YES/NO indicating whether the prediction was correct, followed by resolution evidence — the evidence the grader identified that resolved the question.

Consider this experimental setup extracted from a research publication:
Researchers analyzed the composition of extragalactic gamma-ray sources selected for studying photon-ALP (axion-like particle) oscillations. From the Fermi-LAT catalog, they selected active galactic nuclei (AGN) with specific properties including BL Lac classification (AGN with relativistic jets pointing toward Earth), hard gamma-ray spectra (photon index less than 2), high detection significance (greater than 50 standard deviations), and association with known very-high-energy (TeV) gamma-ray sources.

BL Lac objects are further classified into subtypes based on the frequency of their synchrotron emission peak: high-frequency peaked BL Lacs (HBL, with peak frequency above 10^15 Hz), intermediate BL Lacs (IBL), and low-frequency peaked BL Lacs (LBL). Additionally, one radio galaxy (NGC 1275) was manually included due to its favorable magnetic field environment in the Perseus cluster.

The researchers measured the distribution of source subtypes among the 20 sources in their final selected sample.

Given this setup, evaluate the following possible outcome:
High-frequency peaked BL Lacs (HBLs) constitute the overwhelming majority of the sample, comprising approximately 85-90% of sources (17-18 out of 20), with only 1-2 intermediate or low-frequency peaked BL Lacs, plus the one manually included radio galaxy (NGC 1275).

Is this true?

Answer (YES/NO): YES